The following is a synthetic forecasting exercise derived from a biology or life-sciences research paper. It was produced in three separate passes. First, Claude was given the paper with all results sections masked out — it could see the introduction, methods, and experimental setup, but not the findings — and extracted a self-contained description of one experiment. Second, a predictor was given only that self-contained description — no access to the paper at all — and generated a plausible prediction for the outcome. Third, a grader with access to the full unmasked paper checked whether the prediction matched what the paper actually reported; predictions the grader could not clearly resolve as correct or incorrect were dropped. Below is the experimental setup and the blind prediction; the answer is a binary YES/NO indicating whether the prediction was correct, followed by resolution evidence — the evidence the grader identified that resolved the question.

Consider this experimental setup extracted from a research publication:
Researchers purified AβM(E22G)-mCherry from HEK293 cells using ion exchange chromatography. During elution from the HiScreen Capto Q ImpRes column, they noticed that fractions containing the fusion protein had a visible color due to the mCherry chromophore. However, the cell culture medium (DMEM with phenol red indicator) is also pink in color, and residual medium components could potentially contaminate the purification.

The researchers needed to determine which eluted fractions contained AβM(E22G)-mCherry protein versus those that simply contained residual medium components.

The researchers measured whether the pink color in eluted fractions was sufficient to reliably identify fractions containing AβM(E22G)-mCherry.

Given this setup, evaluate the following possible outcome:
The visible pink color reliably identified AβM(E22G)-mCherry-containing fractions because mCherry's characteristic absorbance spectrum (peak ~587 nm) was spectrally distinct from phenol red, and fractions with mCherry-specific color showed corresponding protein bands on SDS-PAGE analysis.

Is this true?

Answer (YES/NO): NO